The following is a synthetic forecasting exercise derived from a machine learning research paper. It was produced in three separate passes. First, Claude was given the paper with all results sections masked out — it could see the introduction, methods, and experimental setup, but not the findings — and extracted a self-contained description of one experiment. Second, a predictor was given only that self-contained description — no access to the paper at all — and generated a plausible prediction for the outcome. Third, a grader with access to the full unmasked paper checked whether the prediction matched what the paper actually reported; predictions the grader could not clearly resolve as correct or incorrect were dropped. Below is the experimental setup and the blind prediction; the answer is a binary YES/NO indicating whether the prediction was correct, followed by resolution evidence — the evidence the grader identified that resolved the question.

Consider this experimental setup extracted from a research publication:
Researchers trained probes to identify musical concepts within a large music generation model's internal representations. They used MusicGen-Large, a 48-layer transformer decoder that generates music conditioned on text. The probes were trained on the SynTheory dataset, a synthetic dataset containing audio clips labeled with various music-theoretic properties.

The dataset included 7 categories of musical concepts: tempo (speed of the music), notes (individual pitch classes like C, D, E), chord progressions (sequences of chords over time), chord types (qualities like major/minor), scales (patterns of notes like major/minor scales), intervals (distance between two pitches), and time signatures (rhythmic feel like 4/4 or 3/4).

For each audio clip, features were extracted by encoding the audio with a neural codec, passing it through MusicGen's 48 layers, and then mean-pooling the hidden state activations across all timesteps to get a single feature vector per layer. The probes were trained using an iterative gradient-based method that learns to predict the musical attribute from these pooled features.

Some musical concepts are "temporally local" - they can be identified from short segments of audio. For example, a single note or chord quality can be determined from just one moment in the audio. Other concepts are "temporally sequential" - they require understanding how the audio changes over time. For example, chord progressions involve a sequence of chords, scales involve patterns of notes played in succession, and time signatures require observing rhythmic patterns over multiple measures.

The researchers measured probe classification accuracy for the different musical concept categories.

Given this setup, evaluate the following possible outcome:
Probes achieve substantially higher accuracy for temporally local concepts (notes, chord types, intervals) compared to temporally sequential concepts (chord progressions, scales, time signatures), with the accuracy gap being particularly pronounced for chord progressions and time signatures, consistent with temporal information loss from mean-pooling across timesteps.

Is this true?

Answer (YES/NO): NO